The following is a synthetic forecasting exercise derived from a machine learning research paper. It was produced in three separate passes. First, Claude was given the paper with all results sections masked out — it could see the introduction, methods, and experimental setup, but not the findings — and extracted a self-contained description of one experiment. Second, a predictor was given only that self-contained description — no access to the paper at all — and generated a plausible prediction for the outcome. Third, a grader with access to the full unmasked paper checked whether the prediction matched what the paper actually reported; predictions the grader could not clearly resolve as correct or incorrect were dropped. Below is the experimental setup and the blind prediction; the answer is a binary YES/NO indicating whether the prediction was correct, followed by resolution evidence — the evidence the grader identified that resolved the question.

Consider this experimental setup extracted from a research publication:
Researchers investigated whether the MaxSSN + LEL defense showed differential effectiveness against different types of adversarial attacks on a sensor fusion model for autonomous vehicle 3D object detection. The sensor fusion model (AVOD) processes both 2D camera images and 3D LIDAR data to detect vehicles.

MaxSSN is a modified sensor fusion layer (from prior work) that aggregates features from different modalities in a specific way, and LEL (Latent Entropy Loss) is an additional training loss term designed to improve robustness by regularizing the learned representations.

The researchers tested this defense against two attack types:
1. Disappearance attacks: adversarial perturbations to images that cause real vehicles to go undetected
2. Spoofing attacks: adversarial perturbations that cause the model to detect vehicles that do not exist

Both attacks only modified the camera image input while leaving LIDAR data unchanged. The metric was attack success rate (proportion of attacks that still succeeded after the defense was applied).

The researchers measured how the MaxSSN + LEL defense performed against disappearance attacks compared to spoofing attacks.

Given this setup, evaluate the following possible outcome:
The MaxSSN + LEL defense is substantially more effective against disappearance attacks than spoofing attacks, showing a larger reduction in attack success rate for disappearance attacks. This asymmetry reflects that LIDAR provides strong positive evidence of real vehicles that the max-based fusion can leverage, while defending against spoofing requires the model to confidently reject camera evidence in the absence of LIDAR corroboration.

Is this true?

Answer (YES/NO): NO